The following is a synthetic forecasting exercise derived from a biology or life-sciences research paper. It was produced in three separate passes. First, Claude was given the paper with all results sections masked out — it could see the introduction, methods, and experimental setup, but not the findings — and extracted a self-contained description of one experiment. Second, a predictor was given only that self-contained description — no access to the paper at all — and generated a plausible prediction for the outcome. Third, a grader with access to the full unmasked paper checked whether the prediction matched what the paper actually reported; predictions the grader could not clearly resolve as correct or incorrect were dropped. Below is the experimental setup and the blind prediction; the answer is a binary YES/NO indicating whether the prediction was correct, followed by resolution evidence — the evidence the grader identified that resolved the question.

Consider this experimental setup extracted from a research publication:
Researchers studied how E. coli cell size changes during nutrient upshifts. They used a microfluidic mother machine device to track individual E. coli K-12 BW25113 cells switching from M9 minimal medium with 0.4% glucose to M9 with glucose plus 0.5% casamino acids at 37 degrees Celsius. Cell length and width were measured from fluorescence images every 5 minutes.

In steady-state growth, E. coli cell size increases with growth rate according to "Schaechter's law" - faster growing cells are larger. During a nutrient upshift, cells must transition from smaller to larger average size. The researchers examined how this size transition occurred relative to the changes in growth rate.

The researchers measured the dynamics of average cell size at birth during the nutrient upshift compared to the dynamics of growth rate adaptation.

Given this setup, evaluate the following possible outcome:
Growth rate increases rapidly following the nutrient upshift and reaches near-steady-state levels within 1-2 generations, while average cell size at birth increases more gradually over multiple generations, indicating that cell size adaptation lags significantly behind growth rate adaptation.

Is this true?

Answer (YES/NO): NO